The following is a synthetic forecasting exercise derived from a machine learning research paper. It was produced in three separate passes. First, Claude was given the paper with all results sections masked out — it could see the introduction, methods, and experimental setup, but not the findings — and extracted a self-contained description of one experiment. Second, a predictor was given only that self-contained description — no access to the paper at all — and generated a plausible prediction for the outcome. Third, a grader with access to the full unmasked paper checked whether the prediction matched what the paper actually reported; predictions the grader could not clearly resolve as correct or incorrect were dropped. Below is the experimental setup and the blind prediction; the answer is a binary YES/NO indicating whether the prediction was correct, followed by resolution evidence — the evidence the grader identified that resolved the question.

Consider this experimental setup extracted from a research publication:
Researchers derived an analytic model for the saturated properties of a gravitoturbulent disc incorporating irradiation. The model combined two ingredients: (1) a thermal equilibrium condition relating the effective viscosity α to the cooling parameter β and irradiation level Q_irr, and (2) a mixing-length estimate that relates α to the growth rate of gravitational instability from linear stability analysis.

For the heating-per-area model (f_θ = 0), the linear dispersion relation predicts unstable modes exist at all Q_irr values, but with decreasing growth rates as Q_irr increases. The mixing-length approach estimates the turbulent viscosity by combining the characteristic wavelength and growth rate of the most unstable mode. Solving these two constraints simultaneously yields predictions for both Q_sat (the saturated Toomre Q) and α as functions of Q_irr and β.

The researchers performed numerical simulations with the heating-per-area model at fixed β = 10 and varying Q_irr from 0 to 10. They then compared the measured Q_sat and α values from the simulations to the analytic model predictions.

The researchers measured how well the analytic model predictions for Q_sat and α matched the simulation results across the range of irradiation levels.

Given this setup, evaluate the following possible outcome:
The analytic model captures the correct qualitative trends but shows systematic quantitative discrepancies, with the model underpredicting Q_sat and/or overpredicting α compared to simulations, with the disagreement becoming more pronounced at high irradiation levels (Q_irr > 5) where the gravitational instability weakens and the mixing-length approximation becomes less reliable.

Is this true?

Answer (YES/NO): NO